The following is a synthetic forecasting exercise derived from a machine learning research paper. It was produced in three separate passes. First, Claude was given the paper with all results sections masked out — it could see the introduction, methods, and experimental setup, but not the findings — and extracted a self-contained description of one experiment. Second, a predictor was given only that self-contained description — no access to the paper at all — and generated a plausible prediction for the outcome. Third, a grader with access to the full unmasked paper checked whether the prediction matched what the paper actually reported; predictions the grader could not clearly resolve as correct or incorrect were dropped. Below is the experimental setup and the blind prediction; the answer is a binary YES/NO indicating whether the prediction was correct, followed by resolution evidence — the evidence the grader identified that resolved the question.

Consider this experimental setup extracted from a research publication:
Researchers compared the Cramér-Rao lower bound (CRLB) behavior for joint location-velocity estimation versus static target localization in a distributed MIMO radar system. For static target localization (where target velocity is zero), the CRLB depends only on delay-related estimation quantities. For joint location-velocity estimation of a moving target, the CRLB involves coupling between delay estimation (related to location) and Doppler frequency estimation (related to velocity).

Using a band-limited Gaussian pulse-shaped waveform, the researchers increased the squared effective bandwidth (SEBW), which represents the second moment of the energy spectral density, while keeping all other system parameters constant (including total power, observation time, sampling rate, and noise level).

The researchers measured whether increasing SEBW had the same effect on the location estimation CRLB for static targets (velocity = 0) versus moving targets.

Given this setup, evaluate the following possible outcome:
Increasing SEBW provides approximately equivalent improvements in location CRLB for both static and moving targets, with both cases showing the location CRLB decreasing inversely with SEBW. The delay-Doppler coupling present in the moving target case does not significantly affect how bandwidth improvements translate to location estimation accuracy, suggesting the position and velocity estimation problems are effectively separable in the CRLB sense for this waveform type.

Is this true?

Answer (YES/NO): NO